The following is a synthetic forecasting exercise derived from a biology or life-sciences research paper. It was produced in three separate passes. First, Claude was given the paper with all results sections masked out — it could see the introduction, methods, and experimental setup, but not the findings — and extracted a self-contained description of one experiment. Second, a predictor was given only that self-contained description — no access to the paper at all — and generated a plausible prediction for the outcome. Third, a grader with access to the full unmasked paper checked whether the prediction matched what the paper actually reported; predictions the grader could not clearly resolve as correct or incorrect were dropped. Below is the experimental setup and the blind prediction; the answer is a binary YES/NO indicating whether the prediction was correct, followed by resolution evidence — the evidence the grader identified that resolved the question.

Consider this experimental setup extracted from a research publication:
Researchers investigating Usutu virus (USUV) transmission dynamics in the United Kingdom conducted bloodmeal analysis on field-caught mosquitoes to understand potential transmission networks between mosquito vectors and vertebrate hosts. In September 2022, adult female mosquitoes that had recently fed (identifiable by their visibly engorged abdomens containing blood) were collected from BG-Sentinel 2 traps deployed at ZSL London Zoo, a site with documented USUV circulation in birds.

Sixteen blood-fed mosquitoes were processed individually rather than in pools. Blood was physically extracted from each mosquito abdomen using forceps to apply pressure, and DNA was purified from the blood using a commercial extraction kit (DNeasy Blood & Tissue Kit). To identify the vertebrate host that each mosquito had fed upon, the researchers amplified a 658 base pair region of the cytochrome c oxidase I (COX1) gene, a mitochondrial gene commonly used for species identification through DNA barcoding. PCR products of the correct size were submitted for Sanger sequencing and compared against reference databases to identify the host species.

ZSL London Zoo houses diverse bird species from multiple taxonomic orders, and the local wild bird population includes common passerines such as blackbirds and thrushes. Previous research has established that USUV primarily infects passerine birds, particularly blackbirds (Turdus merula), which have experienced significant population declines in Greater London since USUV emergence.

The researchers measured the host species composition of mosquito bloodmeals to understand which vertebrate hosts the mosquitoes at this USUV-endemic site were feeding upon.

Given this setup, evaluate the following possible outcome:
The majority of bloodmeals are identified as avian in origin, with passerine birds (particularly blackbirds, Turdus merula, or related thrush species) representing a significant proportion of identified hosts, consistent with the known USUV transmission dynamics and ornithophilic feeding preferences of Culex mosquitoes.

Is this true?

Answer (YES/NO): NO